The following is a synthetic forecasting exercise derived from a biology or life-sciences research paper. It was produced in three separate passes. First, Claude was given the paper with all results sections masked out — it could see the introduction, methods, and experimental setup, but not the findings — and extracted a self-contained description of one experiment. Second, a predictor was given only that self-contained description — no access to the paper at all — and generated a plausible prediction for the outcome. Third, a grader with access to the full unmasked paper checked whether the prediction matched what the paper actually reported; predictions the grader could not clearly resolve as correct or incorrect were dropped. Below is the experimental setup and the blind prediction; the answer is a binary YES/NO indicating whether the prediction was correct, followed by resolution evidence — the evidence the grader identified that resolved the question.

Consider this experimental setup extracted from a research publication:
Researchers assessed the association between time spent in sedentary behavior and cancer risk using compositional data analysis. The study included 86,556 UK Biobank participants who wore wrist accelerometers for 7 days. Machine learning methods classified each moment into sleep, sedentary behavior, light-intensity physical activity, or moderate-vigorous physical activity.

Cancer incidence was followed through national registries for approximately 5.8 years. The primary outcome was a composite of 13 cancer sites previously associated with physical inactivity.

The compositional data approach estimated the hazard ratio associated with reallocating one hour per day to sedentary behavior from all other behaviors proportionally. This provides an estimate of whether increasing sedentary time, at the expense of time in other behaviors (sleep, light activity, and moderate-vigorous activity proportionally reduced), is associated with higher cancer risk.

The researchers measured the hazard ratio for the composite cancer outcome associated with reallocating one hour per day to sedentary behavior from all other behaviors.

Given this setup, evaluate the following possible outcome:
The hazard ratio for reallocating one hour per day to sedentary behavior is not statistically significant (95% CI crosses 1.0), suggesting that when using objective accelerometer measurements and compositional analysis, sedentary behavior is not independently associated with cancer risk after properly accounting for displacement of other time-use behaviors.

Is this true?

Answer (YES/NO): NO